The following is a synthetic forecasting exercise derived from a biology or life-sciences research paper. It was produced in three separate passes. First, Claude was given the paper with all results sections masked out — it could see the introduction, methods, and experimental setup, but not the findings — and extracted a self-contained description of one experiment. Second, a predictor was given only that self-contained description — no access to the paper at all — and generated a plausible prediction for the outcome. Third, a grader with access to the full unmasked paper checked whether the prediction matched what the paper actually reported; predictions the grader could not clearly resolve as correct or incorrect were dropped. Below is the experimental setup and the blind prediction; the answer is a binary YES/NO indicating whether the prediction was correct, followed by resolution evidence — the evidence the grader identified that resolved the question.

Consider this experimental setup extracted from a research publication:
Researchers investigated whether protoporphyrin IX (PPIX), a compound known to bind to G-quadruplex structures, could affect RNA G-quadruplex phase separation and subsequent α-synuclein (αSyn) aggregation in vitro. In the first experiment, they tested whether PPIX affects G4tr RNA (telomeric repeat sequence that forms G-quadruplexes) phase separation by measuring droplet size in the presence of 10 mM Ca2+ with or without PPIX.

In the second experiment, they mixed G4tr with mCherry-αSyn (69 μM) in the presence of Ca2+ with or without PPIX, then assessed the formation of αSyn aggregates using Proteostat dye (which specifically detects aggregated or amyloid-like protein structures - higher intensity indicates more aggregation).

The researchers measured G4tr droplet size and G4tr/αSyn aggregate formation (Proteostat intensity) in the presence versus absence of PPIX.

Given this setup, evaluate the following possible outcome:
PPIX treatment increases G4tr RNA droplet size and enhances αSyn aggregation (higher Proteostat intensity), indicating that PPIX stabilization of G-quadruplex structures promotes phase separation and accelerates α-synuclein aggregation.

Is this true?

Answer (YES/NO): NO